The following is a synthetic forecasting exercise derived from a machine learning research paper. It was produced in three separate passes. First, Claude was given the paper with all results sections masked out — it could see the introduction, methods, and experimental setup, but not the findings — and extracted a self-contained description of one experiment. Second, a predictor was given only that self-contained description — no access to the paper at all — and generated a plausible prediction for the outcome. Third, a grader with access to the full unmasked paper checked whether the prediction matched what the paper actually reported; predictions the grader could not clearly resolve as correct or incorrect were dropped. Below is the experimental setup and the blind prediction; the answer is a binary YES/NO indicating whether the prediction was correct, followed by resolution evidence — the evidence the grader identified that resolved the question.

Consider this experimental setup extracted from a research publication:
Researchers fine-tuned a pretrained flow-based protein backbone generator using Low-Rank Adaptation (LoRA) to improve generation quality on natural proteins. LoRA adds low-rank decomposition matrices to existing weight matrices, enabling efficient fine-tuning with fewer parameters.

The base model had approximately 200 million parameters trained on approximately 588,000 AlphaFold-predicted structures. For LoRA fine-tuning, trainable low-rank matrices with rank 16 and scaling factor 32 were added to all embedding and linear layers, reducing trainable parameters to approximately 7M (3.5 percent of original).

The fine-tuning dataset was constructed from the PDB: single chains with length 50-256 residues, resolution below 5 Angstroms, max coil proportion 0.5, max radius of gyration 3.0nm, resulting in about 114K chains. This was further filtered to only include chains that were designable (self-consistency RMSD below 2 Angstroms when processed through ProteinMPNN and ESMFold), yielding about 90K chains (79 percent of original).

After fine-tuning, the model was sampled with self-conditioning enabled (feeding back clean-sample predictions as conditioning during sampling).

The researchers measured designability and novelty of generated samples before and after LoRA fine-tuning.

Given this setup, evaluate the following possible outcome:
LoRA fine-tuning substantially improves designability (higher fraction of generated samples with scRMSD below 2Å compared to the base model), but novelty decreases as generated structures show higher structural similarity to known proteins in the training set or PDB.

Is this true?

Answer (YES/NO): YES